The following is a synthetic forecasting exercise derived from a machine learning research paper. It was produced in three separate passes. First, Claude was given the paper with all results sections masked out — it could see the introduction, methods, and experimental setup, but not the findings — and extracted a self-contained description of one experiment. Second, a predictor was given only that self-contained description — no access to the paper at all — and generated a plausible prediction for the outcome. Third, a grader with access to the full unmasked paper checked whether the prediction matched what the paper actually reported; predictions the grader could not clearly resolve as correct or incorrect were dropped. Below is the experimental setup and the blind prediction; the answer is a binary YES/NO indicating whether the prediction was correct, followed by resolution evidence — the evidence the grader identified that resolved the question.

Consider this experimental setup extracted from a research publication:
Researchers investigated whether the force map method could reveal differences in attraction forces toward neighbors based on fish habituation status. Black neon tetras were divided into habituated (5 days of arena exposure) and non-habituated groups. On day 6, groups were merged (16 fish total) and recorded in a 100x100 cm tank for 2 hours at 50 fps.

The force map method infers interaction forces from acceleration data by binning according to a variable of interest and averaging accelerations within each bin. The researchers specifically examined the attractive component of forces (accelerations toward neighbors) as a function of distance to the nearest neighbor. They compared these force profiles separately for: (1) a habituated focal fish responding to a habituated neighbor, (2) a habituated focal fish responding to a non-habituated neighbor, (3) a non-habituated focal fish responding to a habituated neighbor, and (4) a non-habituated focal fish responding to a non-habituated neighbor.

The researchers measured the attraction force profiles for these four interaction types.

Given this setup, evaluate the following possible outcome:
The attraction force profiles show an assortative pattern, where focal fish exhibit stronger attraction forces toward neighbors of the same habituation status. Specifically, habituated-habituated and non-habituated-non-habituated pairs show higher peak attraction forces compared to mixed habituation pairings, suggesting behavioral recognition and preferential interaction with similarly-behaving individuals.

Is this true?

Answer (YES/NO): NO